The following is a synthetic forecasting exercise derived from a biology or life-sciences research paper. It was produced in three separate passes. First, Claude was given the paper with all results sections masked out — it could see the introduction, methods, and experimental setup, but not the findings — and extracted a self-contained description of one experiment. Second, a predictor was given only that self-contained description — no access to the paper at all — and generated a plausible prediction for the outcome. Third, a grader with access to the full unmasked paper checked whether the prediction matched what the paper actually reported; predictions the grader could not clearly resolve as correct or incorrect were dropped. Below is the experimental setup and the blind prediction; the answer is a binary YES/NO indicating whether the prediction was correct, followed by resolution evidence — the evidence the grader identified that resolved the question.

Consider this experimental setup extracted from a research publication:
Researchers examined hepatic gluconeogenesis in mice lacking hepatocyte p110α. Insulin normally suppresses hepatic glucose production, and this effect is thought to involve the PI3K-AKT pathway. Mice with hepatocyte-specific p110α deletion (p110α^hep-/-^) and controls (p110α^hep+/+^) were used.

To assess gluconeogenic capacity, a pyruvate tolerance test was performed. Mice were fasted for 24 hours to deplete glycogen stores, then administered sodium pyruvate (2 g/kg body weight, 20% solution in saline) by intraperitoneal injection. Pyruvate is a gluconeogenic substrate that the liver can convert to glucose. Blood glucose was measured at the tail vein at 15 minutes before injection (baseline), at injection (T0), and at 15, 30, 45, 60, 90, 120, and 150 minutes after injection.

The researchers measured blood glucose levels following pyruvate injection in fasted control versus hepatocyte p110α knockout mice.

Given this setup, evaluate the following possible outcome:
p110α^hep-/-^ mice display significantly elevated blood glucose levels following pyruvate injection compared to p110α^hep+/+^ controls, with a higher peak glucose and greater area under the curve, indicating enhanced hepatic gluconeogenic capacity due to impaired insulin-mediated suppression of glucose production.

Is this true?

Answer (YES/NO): YES